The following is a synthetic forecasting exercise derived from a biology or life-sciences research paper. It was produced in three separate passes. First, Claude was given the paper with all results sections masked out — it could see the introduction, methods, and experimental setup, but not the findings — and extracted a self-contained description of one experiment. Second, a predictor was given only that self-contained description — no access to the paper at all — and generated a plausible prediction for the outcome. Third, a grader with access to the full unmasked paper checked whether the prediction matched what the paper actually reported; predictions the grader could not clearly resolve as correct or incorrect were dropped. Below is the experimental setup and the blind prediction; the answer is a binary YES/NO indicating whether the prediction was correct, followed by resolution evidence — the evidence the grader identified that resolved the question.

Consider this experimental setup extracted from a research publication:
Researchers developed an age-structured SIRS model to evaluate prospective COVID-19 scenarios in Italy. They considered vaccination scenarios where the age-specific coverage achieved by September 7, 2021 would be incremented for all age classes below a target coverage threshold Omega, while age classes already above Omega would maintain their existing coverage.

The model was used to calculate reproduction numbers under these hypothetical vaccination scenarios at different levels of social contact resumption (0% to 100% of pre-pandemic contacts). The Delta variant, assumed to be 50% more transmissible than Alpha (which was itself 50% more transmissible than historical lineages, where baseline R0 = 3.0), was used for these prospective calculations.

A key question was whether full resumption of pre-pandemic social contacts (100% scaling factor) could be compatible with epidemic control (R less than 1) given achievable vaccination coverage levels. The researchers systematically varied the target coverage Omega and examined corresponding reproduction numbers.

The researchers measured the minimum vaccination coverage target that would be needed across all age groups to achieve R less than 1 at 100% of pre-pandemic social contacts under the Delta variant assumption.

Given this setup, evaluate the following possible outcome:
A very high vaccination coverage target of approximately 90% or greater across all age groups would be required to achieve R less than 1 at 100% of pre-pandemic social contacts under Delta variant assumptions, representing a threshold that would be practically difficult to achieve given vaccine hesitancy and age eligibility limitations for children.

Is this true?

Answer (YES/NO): YES